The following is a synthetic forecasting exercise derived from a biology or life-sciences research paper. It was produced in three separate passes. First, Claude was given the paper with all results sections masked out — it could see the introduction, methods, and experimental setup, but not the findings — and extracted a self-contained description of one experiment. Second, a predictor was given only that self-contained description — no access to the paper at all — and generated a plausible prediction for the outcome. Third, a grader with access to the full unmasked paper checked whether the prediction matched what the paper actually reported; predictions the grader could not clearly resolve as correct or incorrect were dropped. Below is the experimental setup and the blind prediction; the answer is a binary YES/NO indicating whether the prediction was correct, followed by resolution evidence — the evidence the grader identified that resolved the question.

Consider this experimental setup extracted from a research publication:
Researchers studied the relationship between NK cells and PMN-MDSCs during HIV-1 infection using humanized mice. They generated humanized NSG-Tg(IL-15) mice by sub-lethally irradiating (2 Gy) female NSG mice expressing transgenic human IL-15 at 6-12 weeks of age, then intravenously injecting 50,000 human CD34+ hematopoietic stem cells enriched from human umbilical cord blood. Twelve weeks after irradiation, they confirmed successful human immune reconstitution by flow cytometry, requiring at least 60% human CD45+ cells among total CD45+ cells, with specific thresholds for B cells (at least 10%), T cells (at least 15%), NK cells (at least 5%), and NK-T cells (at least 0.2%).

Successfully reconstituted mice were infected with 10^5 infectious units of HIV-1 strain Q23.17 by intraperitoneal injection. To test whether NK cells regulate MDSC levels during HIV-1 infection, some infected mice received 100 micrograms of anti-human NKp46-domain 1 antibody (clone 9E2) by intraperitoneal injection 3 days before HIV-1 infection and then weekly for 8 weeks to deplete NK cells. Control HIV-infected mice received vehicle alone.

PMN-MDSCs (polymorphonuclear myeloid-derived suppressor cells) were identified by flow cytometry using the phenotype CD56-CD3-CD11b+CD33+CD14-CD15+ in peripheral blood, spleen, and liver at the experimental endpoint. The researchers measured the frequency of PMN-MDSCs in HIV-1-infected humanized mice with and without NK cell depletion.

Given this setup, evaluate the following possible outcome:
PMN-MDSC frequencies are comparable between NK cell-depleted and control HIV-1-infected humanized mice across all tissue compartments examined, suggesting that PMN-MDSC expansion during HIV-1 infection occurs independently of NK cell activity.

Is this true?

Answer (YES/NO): NO